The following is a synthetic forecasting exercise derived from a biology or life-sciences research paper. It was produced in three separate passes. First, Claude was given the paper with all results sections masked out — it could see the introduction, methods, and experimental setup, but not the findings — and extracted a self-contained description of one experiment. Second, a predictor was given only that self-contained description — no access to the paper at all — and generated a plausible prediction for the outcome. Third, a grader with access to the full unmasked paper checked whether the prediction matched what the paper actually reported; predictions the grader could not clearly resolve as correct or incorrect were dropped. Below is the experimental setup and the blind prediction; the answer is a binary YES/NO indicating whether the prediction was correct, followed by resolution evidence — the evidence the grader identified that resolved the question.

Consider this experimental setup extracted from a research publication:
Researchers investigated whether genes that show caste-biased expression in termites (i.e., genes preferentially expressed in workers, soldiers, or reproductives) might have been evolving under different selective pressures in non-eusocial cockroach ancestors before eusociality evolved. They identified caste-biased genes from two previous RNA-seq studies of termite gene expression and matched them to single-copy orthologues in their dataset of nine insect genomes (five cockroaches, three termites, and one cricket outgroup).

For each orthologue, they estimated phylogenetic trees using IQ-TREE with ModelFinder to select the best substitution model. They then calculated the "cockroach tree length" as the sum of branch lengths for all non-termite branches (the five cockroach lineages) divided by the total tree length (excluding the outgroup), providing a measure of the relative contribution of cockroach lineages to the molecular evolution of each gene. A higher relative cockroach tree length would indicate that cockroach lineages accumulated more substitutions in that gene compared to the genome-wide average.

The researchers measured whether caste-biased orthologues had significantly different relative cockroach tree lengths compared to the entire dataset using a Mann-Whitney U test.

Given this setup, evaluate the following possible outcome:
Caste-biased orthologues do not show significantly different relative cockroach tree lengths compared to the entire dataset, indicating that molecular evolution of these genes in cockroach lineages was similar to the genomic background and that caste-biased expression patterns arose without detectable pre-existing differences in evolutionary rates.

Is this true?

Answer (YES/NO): YES